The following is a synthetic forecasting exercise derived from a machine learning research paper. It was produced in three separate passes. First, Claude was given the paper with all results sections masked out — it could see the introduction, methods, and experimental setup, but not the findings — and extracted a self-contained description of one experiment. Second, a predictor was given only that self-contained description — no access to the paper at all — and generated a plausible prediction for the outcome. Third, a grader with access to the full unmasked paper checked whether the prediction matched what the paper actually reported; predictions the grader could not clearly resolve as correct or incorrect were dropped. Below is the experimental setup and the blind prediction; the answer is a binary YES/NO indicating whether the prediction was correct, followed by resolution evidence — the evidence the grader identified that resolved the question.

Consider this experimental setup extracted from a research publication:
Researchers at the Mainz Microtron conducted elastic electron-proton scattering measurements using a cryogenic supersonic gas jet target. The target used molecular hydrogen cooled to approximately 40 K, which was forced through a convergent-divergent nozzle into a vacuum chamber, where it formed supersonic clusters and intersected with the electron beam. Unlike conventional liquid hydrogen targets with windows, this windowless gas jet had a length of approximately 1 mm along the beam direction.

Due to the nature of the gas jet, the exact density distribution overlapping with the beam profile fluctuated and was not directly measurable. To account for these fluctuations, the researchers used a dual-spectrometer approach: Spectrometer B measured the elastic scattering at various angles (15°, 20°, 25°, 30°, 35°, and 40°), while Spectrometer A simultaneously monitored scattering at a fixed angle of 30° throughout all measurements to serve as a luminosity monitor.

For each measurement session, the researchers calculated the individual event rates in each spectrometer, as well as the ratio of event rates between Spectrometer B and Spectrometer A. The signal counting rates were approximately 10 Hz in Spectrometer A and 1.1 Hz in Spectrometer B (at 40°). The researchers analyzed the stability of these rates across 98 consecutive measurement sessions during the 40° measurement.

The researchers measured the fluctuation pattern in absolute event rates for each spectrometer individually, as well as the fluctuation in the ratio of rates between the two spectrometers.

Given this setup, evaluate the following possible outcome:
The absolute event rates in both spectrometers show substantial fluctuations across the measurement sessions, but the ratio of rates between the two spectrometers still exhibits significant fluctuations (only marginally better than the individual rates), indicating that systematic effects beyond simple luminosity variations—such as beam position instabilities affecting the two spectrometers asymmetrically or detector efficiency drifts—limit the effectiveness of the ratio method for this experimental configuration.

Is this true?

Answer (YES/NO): NO